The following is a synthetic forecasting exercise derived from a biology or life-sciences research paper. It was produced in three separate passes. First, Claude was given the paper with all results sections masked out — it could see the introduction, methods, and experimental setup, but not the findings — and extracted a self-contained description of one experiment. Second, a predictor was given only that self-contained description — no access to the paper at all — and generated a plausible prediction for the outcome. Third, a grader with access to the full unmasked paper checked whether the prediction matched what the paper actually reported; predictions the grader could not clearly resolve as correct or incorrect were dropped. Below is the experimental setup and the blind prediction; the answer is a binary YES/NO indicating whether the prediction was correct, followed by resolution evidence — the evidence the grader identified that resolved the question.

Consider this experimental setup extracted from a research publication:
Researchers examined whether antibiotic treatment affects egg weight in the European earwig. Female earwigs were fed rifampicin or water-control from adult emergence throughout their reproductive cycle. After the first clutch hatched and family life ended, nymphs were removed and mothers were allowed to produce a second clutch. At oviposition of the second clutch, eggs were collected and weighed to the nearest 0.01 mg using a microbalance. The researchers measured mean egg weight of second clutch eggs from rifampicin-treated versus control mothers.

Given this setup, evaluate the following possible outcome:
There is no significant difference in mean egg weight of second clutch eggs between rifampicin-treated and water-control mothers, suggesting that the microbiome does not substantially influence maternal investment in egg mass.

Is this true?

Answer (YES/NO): NO